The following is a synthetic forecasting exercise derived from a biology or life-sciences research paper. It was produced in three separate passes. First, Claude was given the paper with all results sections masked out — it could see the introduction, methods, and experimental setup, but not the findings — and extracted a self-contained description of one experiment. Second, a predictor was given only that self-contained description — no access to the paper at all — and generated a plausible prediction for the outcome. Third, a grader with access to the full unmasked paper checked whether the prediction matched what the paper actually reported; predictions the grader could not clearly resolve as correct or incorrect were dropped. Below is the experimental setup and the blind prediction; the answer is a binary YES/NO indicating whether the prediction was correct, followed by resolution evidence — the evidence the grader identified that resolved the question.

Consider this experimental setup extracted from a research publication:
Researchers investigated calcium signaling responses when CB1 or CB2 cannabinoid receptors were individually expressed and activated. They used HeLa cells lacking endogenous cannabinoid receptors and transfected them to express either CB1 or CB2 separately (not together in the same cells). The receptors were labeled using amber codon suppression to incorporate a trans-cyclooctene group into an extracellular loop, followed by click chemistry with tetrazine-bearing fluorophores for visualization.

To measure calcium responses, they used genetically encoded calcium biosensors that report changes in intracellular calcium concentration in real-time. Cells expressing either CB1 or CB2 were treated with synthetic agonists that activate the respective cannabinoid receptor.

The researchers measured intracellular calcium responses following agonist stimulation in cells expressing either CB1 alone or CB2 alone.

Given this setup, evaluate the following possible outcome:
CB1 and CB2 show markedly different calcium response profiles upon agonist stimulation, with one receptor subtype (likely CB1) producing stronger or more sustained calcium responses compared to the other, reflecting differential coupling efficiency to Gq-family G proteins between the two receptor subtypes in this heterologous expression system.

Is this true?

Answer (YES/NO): NO